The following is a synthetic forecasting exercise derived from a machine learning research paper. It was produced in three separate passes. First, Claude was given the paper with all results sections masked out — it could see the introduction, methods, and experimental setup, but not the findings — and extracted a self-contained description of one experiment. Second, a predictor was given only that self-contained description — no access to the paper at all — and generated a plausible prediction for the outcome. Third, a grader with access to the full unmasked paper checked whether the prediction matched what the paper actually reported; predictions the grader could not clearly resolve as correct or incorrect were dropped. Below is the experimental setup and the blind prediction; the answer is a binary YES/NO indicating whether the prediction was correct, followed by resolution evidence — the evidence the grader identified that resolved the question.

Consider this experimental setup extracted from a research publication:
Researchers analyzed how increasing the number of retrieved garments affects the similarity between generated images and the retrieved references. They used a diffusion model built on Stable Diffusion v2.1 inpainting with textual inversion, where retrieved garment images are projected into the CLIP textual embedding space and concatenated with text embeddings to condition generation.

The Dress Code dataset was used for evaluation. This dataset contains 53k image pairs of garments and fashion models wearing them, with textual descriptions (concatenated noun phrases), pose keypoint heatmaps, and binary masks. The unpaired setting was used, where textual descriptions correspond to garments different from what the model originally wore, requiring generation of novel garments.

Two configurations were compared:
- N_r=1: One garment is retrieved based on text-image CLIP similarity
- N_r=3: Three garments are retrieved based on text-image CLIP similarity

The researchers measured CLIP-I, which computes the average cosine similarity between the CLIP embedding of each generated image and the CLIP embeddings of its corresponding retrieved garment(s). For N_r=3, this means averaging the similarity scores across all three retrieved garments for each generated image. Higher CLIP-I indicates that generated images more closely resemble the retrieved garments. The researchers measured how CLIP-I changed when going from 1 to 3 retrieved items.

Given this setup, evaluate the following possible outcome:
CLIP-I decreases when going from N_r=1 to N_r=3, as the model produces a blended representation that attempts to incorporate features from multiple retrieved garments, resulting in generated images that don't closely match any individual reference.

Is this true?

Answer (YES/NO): YES